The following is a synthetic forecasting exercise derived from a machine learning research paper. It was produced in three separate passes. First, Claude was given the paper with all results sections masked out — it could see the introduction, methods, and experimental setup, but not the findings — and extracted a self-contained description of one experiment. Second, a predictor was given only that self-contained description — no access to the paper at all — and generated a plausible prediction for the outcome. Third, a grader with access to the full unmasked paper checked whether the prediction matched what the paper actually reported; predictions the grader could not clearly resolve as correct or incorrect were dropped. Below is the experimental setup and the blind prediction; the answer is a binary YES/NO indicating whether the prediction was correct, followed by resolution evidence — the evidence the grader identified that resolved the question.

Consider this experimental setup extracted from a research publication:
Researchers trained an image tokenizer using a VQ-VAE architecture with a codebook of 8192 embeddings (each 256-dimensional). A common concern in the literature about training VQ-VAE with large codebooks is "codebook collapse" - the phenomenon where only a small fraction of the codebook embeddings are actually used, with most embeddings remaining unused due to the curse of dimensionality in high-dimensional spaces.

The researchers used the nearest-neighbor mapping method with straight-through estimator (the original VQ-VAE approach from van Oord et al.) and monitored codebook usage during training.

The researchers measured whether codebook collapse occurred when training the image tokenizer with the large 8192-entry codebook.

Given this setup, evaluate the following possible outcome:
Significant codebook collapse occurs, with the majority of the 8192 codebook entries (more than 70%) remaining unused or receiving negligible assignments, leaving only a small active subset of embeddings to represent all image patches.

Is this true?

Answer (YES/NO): NO